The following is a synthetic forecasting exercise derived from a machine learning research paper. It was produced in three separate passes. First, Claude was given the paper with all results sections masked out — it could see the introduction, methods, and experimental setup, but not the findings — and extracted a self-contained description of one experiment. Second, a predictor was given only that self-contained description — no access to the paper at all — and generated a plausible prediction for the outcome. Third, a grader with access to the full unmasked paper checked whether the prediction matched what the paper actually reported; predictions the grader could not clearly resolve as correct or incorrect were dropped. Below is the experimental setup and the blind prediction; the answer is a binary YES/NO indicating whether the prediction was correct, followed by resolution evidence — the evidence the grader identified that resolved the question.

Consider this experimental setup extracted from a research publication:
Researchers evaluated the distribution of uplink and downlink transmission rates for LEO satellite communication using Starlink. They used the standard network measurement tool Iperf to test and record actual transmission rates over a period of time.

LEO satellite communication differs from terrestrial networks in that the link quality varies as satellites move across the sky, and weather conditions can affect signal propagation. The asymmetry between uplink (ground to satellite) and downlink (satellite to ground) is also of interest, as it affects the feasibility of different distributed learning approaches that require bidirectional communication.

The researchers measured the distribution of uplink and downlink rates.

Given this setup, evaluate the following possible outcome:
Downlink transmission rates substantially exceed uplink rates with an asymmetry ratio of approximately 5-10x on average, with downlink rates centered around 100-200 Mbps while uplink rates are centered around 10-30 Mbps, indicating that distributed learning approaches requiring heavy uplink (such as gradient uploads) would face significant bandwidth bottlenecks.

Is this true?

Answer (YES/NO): YES